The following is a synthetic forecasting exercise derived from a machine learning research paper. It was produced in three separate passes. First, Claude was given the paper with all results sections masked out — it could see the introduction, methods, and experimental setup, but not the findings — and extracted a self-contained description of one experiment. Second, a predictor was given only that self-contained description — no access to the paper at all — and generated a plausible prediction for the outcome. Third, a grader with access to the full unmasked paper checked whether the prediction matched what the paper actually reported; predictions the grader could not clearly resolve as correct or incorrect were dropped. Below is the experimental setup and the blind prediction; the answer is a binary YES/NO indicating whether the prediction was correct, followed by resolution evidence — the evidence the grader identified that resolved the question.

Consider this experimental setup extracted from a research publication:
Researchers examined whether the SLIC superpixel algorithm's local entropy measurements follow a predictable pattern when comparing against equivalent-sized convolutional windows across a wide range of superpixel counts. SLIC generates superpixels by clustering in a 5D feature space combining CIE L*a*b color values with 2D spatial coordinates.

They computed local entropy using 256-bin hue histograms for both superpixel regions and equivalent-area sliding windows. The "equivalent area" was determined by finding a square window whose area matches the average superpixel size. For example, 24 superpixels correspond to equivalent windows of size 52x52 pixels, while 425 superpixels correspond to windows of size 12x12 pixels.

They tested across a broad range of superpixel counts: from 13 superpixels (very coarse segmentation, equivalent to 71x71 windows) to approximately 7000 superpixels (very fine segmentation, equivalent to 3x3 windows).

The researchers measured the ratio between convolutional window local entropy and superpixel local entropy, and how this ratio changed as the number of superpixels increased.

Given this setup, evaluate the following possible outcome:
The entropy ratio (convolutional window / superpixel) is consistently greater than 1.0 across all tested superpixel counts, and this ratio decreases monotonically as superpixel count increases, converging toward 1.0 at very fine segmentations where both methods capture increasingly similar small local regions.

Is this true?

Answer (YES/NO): NO